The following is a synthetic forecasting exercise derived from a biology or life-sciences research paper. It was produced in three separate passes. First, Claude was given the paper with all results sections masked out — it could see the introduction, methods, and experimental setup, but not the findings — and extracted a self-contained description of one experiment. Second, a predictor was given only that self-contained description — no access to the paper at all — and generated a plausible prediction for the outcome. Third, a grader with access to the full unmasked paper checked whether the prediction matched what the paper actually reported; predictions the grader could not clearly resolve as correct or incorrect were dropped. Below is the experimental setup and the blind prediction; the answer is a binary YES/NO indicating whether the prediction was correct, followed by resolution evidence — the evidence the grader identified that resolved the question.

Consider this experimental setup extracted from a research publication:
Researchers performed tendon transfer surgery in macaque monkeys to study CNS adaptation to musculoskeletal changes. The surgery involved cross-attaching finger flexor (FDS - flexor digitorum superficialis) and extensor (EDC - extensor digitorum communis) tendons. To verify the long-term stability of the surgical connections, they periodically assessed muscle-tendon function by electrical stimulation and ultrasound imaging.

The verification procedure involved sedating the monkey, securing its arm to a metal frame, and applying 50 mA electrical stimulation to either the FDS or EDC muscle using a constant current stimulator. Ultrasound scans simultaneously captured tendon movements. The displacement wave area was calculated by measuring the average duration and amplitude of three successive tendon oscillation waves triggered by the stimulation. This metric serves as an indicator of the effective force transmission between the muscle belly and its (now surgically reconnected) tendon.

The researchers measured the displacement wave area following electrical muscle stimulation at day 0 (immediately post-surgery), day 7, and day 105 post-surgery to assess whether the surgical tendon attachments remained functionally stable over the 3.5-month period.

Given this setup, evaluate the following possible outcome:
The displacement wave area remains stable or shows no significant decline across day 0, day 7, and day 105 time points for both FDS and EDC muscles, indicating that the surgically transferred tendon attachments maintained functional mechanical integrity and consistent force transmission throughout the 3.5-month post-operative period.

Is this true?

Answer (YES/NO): YES